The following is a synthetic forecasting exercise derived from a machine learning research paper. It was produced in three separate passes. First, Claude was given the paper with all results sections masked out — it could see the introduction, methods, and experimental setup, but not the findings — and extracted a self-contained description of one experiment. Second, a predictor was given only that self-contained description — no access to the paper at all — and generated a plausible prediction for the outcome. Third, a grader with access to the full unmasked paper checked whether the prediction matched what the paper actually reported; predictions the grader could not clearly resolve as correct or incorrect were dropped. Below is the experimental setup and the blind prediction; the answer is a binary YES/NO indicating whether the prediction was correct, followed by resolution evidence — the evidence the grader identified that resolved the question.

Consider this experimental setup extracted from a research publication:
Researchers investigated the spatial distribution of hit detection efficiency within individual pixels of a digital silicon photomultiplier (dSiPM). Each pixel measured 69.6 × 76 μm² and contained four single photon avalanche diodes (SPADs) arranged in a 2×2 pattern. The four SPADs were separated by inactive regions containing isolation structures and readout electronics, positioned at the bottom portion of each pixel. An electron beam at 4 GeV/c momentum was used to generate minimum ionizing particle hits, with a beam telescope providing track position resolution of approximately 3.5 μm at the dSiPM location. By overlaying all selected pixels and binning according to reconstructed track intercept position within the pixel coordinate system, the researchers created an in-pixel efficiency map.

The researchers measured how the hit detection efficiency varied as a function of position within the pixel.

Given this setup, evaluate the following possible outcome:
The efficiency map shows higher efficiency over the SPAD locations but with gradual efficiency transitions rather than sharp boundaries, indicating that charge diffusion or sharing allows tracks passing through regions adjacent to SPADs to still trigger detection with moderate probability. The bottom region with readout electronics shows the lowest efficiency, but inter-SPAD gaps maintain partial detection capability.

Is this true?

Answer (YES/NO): NO